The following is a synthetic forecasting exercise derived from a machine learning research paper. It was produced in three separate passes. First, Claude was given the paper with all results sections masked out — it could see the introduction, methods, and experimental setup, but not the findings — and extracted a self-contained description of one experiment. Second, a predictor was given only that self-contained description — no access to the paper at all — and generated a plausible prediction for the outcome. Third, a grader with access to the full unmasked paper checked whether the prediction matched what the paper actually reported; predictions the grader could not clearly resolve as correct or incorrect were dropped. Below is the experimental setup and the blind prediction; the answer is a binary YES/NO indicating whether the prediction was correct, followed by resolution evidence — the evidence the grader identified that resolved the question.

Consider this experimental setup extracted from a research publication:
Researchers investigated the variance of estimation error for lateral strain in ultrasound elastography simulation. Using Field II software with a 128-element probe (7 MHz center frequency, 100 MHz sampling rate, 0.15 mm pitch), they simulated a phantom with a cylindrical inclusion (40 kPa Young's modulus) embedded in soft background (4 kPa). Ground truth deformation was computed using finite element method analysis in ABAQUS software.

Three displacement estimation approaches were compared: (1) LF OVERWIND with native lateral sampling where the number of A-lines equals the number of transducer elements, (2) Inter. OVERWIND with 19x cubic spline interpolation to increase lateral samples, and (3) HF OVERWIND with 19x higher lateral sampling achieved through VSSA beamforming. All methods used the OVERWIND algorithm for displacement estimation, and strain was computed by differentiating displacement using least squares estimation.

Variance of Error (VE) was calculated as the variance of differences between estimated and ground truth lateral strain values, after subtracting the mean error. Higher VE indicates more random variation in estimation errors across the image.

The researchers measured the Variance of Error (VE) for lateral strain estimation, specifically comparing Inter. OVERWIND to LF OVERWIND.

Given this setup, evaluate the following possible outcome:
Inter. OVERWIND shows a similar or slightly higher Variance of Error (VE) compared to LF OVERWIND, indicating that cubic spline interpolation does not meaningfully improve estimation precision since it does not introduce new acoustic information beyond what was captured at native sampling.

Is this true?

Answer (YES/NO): NO